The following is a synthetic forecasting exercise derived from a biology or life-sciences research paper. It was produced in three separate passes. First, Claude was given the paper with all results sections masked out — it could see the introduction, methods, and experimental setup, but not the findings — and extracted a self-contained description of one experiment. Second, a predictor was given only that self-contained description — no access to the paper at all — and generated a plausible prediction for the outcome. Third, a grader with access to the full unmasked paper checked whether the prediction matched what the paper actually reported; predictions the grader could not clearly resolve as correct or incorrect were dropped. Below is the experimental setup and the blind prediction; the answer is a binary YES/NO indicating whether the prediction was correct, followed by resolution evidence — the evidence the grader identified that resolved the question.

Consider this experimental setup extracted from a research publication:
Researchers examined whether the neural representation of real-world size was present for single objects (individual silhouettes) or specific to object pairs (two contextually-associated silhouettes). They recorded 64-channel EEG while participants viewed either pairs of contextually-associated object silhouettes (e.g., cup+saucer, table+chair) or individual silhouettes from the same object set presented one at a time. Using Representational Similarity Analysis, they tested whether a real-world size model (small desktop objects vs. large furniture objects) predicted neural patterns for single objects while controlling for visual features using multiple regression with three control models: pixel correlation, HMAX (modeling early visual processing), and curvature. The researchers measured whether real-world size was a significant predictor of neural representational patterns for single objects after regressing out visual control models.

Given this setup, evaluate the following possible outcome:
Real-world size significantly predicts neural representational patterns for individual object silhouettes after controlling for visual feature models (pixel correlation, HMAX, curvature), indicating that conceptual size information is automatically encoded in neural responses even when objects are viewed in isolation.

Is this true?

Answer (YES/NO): NO